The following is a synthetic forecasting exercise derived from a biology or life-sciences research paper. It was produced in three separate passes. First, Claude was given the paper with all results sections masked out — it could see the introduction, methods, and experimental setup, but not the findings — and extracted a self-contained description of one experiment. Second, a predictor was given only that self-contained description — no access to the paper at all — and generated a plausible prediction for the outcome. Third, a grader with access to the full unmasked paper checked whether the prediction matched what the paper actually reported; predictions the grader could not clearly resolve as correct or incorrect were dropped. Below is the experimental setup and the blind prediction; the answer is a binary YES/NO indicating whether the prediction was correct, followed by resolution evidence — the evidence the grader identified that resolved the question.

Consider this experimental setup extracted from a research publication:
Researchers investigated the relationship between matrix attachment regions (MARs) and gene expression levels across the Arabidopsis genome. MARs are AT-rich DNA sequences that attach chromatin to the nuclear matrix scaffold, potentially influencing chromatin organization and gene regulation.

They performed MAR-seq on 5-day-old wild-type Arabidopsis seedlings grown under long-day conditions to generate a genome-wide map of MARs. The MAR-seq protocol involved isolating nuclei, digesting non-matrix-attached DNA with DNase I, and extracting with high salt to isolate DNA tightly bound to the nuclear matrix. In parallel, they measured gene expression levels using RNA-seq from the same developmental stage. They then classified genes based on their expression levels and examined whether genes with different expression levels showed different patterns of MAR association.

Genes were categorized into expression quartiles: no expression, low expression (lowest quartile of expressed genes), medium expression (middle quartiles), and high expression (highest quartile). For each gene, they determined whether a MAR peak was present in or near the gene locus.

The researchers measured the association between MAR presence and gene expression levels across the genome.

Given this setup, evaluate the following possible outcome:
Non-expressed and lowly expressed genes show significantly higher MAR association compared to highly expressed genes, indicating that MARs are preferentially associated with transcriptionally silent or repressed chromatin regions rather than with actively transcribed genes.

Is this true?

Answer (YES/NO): NO